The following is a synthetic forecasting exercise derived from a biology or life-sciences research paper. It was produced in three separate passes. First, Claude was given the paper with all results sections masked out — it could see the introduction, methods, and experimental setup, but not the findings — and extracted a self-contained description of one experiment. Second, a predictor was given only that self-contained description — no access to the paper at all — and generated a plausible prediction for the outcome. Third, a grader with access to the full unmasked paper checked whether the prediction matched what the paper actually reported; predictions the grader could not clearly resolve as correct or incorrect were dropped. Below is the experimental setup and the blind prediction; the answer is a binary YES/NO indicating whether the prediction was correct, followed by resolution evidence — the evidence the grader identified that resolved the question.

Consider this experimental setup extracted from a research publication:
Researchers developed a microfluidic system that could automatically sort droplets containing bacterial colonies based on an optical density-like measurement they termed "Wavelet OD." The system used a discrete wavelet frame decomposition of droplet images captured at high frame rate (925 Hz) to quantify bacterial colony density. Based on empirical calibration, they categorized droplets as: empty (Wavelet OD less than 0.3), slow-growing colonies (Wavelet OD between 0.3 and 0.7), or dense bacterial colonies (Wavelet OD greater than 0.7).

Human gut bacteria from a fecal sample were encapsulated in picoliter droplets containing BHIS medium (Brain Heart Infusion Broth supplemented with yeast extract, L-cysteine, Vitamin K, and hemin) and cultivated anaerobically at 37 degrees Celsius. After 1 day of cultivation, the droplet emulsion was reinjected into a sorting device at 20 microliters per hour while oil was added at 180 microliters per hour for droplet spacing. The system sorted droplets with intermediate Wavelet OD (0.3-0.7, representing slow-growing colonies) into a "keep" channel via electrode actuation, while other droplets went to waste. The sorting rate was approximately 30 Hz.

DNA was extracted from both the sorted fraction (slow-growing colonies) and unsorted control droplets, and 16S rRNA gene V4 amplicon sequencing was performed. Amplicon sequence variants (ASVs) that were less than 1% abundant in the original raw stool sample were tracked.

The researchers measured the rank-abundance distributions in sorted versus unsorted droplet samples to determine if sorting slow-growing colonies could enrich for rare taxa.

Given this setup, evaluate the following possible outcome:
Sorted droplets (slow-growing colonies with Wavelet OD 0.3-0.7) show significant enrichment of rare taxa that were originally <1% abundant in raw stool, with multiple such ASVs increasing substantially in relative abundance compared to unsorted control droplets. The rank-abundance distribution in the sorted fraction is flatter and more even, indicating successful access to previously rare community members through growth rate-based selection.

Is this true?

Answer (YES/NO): YES